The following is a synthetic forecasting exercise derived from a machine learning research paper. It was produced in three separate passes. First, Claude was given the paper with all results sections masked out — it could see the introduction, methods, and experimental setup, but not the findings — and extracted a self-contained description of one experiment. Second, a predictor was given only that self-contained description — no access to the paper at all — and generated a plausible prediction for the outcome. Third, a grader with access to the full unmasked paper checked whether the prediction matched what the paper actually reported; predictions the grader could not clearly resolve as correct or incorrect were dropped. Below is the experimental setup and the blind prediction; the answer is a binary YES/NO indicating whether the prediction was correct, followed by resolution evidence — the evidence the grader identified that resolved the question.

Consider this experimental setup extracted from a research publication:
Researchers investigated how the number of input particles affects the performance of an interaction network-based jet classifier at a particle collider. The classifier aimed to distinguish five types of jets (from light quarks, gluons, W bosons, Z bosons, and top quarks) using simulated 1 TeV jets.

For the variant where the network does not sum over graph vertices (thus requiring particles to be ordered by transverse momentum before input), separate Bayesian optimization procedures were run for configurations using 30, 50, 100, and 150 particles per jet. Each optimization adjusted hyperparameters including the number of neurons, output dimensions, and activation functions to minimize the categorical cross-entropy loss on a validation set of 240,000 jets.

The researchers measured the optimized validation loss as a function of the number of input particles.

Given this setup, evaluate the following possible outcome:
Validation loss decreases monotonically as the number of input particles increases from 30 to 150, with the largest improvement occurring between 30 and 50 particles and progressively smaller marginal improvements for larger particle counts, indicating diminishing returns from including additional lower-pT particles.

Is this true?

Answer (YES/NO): NO